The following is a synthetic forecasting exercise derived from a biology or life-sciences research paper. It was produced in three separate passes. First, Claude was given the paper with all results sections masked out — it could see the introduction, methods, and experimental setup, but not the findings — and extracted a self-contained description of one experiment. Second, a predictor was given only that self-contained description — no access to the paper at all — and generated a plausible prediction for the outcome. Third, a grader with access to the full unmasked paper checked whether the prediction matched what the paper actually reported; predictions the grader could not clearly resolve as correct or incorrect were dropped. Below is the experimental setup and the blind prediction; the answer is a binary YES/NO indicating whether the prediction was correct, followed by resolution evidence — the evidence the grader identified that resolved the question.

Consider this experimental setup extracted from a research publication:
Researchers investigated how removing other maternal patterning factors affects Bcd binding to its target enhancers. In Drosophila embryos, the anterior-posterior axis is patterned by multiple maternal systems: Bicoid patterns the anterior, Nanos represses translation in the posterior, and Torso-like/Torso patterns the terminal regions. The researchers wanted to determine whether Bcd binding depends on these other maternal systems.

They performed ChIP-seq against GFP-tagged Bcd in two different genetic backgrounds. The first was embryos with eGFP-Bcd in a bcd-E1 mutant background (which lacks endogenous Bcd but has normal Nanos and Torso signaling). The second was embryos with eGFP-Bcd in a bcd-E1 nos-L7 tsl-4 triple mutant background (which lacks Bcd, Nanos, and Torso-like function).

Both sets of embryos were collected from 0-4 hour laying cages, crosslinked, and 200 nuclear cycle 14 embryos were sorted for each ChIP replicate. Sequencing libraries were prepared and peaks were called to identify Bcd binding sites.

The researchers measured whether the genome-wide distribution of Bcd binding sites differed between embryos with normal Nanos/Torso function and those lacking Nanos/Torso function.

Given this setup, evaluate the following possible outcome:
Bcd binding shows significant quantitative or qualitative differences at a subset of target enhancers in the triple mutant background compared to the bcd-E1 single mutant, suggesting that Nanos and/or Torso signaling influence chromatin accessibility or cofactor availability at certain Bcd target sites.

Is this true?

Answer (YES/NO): NO